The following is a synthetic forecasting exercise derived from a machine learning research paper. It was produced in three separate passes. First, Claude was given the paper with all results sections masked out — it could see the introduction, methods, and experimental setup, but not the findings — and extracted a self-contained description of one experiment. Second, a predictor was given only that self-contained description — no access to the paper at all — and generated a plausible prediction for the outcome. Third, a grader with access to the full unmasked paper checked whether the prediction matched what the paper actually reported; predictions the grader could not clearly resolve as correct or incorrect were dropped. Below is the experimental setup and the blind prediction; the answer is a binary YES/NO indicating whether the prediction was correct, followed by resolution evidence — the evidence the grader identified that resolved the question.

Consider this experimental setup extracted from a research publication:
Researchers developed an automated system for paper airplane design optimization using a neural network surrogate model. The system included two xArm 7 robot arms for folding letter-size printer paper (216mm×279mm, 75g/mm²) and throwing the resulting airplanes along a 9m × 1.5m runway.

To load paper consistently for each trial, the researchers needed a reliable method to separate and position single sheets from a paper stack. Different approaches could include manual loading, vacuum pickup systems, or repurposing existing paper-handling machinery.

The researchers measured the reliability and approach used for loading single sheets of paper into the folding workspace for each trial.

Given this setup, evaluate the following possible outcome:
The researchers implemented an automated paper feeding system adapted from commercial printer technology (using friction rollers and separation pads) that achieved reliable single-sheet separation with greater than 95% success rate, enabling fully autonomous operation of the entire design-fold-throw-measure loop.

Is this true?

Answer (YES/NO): NO